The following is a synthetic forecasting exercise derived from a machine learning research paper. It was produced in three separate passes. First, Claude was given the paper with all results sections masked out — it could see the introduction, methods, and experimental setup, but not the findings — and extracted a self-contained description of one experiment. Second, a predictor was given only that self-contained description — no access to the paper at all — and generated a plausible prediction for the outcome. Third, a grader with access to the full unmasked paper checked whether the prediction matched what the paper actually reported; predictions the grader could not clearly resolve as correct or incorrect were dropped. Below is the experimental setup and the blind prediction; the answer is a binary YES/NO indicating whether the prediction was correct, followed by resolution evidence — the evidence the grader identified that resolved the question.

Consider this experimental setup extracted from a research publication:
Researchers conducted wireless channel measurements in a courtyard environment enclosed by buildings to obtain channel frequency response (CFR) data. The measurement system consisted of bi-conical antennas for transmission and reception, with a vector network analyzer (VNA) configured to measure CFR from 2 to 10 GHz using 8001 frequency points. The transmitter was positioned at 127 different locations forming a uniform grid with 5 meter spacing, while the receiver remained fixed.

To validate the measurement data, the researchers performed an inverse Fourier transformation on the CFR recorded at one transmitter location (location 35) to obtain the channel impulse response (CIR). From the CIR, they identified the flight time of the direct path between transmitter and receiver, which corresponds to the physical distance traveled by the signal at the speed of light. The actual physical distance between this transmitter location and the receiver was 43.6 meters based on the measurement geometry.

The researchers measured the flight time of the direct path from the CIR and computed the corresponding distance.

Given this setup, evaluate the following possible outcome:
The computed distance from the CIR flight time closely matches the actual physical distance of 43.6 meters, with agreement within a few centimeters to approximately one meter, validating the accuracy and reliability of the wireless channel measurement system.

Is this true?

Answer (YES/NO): YES